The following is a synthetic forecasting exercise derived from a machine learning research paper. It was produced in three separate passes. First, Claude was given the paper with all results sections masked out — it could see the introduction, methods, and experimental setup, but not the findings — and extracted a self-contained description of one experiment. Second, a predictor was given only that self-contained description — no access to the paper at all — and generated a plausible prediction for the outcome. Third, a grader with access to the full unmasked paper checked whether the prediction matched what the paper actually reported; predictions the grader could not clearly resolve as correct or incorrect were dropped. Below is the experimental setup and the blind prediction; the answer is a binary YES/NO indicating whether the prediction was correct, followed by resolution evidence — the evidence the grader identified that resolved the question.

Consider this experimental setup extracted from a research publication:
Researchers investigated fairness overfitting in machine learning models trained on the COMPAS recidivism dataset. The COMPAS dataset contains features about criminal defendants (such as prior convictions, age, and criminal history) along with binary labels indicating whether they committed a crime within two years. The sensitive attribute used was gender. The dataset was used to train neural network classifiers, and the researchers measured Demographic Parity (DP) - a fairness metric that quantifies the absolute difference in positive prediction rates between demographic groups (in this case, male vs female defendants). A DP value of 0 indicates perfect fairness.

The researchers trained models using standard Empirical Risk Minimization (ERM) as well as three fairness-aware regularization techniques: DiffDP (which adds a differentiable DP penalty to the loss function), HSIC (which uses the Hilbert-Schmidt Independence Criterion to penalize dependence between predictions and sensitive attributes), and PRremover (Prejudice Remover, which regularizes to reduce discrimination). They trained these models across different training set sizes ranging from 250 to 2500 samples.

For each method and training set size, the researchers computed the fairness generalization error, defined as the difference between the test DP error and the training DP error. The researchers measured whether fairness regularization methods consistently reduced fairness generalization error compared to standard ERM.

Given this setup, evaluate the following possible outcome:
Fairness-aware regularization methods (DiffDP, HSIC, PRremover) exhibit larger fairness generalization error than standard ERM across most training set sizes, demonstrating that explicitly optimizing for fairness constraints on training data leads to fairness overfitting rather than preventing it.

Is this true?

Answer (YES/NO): NO